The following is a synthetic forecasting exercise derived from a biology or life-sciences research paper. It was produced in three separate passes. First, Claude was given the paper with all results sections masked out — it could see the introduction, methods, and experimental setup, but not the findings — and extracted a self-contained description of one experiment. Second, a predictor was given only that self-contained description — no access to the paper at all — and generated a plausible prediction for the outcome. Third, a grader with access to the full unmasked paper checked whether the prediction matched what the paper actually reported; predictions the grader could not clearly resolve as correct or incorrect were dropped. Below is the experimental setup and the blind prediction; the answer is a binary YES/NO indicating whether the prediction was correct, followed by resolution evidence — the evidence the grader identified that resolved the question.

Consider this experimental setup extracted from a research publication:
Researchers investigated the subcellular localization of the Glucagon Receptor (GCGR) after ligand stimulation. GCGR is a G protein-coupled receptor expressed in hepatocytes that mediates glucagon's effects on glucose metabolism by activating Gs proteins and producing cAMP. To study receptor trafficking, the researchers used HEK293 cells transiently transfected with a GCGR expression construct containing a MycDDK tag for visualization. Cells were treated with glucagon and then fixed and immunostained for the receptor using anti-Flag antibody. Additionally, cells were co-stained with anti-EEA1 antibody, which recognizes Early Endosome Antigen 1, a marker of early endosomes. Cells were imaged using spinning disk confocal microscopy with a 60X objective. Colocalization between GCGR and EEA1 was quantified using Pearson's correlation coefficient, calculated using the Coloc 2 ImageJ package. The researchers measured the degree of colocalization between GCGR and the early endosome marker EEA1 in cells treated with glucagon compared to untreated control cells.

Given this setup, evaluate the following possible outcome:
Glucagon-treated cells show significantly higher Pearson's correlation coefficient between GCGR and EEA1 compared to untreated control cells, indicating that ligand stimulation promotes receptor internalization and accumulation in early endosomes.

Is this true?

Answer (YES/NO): YES